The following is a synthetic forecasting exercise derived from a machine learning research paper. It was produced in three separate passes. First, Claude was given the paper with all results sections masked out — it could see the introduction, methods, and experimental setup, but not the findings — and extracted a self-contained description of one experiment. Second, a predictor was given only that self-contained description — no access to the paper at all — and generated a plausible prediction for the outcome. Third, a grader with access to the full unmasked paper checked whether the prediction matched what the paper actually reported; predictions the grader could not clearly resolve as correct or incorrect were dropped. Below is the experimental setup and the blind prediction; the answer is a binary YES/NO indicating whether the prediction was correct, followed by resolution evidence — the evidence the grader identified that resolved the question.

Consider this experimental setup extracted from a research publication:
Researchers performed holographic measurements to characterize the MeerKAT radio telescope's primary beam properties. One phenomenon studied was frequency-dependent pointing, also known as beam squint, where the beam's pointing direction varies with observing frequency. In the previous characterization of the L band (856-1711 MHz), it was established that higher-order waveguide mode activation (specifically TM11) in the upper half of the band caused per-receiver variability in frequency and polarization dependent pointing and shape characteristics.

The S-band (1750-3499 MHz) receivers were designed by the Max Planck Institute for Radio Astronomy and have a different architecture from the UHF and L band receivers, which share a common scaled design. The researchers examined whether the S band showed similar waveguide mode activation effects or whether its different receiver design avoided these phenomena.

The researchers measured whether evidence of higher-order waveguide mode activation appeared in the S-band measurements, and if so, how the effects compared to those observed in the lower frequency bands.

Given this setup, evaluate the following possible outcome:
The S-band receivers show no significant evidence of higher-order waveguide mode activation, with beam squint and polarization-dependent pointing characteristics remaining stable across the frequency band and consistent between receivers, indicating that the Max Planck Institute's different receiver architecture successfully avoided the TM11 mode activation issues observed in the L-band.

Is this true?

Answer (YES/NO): NO